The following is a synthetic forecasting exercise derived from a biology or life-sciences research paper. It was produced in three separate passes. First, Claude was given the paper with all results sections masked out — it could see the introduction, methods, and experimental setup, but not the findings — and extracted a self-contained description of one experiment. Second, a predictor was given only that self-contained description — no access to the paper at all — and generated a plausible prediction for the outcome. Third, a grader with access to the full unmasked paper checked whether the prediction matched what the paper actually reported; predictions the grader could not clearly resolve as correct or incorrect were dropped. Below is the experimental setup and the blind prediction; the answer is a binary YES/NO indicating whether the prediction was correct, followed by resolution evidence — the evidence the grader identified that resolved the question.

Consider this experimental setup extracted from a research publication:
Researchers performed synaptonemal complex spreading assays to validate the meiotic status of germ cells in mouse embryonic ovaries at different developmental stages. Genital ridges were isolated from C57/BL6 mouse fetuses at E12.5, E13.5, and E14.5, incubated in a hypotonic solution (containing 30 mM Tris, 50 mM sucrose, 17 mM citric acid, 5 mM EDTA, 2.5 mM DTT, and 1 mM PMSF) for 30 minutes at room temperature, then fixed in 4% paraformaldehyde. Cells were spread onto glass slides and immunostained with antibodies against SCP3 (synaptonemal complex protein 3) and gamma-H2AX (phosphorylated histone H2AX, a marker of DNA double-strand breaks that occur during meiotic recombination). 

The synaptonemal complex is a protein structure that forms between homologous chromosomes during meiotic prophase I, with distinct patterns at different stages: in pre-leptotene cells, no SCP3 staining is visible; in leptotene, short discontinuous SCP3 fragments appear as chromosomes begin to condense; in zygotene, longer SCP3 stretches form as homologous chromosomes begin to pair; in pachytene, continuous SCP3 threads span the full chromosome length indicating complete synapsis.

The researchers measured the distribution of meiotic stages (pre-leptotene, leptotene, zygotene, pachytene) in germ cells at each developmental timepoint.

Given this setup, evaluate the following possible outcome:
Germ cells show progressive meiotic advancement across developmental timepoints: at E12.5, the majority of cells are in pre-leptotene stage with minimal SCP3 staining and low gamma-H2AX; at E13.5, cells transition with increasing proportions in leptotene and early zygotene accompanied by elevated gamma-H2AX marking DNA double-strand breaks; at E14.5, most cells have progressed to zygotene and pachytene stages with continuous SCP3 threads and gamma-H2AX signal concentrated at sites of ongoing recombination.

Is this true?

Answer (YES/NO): NO